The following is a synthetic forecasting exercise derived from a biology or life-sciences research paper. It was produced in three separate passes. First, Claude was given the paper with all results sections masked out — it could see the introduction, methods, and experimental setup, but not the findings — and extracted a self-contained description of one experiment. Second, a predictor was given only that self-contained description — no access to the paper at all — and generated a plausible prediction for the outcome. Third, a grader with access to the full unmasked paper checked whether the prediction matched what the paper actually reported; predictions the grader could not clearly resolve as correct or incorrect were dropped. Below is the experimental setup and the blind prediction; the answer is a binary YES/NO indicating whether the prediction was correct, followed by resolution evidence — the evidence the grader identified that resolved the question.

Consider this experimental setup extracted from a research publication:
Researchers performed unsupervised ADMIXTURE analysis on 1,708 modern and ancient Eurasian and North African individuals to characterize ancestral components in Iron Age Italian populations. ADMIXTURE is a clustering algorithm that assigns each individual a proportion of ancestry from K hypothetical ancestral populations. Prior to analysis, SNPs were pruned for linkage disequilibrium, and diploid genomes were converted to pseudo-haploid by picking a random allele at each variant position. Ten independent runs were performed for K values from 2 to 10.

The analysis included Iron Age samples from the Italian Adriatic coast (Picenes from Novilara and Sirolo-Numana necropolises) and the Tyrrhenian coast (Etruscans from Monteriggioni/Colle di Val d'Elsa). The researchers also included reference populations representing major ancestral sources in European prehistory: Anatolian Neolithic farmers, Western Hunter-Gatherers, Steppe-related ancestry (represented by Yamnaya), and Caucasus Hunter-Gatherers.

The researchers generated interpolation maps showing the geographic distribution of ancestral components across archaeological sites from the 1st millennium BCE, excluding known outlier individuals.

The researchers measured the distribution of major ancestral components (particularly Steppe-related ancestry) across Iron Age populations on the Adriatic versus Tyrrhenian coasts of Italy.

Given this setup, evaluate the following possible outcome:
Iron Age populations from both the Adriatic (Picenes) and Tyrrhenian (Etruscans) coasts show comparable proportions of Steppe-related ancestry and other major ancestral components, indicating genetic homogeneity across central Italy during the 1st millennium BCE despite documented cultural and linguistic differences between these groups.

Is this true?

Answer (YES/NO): NO